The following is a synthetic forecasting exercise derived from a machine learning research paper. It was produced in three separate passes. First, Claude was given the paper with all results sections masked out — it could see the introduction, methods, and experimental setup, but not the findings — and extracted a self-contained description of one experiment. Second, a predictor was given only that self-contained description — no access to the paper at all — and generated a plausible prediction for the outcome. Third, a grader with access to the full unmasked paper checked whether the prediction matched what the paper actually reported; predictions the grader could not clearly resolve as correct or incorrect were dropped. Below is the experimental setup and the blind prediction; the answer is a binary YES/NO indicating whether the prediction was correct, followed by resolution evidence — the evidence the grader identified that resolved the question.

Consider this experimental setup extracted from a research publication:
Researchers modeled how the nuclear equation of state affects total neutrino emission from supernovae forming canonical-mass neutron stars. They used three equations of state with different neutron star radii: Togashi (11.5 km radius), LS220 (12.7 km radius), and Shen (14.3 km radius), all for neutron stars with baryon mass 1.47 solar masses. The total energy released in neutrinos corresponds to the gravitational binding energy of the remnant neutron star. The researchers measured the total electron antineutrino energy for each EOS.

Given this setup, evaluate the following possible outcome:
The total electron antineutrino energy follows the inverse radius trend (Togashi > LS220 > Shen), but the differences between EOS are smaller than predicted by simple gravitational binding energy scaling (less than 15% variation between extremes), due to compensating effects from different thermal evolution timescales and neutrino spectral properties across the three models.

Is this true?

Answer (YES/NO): NO